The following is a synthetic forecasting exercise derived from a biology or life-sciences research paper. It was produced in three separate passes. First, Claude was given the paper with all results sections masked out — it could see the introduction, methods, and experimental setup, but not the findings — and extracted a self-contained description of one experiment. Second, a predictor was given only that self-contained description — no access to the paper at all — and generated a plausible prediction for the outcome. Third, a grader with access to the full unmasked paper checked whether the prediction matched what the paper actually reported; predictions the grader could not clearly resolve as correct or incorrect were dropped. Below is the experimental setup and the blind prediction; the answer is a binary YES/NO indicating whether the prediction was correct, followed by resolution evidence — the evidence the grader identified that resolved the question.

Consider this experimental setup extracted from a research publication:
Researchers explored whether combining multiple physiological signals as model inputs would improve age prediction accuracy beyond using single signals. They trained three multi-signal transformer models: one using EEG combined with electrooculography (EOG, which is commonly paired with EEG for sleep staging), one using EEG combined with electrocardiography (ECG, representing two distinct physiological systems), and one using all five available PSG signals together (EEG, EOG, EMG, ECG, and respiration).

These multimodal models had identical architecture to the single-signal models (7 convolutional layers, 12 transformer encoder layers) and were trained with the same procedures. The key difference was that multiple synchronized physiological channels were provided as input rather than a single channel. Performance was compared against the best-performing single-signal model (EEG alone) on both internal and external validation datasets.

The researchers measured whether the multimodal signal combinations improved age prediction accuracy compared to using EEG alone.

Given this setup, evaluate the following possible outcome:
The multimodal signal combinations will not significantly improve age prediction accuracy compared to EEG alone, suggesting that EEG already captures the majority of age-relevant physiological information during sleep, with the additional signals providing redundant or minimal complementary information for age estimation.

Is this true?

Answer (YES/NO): NO